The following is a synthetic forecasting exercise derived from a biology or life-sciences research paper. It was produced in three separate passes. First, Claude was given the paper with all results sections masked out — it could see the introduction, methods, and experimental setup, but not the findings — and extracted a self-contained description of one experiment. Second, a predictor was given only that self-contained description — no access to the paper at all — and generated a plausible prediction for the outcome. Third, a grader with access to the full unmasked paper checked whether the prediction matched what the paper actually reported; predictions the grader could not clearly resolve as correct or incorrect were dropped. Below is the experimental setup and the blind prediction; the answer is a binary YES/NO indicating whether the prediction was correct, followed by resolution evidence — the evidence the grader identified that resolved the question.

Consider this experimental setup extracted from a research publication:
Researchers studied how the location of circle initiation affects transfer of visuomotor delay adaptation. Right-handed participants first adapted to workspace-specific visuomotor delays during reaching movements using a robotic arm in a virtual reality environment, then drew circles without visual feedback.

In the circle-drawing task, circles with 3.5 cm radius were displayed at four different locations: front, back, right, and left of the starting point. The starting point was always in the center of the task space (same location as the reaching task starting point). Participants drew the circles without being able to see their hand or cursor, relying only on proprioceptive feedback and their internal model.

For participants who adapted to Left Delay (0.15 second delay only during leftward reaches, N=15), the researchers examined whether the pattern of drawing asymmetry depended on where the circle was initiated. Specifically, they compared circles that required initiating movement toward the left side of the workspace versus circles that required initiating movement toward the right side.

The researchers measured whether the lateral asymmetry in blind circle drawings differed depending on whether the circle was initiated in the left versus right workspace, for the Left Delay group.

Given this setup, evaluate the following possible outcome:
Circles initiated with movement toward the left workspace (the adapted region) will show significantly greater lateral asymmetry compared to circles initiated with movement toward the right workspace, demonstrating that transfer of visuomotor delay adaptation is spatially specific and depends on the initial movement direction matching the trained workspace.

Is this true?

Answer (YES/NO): YES